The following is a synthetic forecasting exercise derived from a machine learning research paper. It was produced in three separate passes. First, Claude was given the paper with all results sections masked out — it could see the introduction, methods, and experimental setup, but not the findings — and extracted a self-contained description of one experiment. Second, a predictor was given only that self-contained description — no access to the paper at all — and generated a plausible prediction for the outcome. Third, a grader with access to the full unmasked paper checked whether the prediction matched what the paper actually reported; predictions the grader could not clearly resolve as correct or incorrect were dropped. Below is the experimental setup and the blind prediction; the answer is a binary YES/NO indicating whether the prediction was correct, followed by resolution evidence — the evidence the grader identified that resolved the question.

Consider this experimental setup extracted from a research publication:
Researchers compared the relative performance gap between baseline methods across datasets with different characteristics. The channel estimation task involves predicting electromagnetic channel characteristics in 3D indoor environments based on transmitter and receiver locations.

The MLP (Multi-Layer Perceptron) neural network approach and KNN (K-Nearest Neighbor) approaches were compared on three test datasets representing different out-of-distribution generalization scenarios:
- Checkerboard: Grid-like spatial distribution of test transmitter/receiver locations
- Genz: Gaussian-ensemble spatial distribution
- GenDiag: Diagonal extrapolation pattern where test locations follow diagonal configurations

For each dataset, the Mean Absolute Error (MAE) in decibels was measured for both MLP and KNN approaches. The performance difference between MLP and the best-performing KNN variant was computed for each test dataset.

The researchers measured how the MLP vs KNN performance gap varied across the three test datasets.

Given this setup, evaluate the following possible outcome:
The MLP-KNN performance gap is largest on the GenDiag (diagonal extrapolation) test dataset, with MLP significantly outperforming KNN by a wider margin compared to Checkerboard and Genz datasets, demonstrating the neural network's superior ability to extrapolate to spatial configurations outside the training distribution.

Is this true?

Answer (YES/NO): NO